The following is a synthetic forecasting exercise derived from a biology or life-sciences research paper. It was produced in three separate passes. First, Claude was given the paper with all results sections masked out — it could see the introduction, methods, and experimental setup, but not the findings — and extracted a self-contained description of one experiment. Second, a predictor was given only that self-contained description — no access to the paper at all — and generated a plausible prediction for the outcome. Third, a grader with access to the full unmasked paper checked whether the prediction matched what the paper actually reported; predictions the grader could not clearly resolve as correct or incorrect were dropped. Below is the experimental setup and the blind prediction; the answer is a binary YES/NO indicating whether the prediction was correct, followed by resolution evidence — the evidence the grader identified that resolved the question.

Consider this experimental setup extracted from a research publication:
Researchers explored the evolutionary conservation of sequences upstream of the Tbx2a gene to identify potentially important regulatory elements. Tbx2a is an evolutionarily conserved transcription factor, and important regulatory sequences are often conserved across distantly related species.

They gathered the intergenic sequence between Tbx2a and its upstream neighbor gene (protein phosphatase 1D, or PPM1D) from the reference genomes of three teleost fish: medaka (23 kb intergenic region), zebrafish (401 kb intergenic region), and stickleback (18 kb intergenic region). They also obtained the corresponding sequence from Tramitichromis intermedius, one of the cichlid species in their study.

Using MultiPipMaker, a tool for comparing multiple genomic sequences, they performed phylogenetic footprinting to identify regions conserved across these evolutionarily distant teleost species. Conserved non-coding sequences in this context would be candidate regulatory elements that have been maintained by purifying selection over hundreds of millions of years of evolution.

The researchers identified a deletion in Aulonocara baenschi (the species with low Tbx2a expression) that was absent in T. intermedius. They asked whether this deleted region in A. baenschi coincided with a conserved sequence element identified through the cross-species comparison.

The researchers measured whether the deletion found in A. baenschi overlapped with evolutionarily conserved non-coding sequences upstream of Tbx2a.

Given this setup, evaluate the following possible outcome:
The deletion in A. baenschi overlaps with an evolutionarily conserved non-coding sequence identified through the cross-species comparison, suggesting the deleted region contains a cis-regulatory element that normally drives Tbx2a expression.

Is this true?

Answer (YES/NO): YES